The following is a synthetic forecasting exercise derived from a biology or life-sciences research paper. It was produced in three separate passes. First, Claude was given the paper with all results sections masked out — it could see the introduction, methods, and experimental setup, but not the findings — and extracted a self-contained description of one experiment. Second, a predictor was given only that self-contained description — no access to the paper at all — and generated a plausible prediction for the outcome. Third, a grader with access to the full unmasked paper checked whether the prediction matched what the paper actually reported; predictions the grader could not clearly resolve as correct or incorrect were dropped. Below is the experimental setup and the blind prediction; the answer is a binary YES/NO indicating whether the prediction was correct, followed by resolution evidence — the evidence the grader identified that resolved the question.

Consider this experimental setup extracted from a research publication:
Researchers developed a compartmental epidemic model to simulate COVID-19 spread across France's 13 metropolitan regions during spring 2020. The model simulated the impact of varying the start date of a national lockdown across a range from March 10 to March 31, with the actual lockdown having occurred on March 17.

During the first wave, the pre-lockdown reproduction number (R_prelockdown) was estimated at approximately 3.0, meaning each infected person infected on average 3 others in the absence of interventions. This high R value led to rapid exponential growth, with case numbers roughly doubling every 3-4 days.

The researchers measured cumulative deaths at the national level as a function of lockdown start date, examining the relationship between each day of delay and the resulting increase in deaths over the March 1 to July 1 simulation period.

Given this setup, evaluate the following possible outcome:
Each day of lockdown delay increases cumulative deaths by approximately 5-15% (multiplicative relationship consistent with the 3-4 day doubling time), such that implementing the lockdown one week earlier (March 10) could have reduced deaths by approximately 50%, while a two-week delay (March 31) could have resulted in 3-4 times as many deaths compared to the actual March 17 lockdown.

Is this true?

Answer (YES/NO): YES